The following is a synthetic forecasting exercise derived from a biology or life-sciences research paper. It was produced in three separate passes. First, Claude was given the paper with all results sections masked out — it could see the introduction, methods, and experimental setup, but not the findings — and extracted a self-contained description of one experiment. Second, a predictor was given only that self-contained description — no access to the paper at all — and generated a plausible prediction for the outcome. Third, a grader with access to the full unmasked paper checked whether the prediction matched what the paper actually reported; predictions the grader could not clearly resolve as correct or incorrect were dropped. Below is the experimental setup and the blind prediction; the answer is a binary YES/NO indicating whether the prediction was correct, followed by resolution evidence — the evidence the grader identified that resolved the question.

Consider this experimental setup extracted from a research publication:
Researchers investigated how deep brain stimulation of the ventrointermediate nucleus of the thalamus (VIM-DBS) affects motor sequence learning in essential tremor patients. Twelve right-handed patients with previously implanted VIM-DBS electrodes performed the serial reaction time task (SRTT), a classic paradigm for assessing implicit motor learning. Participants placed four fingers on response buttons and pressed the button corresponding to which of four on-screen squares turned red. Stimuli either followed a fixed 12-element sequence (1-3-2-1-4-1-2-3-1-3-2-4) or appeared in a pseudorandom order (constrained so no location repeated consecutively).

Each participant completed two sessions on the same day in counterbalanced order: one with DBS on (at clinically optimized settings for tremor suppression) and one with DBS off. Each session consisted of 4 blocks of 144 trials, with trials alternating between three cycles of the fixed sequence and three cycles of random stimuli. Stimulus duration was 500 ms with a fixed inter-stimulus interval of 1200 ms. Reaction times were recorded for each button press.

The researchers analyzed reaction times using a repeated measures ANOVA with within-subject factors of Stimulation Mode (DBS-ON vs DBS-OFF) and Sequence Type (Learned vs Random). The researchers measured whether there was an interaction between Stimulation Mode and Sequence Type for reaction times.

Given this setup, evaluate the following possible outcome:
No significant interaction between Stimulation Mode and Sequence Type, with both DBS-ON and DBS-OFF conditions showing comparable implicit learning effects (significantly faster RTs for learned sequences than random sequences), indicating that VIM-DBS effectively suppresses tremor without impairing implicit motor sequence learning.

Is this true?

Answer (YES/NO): NO